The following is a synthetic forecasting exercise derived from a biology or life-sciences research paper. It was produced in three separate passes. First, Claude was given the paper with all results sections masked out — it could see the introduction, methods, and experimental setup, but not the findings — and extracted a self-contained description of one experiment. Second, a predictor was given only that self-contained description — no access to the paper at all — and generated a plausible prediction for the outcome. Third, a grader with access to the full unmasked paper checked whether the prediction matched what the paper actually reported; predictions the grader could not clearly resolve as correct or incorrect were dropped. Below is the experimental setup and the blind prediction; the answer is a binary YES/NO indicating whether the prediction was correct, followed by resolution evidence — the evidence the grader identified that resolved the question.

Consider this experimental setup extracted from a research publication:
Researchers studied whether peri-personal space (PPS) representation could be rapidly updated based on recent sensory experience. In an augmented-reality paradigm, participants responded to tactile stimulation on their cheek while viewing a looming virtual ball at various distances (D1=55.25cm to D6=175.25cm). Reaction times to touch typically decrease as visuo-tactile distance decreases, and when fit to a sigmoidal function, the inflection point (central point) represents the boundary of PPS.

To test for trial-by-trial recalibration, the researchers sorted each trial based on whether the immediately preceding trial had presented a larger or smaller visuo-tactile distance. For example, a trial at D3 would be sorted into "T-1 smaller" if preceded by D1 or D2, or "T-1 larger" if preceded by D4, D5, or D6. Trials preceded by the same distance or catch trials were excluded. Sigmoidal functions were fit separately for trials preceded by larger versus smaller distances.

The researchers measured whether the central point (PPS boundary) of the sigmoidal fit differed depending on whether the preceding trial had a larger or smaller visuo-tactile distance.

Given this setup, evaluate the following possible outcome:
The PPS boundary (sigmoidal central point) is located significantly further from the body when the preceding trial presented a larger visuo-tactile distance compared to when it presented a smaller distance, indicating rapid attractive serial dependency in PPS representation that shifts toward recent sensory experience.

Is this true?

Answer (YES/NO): YES